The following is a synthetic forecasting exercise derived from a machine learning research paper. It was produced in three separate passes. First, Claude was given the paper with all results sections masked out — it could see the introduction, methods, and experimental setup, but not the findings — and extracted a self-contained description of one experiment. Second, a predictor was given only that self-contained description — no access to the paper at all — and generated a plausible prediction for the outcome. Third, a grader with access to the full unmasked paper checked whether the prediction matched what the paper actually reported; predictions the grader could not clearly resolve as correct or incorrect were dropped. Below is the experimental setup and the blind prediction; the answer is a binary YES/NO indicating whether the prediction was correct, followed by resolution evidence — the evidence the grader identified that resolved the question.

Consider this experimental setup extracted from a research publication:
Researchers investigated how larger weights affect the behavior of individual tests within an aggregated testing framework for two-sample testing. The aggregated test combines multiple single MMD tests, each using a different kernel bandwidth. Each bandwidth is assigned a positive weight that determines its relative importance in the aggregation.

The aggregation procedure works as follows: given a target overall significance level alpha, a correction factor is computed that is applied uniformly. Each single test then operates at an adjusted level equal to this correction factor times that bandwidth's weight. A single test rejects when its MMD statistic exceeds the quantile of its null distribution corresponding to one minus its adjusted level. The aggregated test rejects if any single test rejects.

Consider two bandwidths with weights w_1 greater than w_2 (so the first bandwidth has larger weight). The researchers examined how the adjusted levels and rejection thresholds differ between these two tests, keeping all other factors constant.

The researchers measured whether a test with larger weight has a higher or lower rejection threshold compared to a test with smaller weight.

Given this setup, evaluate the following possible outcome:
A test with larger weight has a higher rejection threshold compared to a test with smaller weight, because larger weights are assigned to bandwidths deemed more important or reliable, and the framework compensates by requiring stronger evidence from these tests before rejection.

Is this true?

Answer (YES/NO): NO